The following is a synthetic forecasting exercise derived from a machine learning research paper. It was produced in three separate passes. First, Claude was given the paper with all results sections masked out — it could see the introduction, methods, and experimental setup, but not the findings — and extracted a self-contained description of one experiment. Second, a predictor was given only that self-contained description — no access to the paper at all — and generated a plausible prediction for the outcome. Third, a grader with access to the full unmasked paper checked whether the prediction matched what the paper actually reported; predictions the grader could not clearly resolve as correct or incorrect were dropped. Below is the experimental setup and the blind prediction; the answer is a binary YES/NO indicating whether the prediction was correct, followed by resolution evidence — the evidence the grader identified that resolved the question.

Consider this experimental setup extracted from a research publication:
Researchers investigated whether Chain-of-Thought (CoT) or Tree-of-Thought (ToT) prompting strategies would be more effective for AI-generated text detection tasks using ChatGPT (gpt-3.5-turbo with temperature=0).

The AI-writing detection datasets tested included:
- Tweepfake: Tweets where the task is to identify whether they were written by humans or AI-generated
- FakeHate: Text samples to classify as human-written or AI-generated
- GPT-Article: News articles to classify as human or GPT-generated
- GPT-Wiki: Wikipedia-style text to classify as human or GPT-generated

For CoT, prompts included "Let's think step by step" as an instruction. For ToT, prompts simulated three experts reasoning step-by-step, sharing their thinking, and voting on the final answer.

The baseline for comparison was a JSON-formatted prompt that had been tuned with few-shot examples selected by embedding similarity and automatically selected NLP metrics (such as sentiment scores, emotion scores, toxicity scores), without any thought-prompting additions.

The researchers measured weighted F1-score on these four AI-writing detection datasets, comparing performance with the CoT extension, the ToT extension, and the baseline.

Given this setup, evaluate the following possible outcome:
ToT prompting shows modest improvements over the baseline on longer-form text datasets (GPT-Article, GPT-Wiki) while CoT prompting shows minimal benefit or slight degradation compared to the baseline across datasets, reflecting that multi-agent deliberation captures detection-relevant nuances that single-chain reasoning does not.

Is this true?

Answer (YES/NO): NO